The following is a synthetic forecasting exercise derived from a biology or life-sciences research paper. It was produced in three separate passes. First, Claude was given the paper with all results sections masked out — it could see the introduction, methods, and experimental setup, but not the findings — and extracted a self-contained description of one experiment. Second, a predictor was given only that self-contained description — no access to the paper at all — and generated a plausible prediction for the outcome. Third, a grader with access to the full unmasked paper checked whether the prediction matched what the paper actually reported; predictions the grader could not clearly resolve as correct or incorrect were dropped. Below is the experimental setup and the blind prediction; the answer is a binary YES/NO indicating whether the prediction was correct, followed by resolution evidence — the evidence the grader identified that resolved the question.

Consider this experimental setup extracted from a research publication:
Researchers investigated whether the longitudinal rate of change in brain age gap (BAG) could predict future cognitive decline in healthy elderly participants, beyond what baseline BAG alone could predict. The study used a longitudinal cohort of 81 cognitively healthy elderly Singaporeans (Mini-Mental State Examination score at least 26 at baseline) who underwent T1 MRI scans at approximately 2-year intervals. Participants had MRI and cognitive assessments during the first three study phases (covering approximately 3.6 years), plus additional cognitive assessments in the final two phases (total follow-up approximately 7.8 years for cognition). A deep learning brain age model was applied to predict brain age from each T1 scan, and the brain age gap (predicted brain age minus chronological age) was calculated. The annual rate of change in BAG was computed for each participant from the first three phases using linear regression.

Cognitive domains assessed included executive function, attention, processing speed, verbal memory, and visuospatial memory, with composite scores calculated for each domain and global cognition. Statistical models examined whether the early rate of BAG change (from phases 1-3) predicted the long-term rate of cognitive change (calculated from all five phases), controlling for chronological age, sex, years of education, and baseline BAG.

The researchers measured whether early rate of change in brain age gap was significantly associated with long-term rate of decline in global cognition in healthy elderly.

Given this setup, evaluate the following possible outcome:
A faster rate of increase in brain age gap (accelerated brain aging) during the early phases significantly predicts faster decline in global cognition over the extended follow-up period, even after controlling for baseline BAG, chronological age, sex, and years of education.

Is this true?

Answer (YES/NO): NO